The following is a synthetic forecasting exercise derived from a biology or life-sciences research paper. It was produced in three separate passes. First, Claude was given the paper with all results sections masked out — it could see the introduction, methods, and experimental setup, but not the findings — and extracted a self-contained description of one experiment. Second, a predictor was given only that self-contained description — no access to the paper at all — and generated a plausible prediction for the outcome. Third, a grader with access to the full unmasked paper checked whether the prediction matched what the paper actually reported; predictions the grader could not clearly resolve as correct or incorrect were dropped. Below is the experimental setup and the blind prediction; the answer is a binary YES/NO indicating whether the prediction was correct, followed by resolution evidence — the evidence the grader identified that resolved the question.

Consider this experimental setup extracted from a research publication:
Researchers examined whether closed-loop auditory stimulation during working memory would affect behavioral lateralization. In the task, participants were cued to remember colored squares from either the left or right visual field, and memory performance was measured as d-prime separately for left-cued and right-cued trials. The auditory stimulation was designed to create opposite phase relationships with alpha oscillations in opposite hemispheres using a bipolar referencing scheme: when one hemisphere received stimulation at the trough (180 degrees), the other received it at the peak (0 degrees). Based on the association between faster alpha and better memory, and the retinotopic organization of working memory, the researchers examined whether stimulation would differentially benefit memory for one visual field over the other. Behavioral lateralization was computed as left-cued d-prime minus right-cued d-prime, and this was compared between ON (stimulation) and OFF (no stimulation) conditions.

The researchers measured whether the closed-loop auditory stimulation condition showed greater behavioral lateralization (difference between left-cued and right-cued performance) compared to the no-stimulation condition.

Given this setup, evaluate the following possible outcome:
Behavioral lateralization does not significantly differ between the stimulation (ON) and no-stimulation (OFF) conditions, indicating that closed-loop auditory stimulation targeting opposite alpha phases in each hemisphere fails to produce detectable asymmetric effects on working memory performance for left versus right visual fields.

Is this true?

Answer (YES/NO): YES